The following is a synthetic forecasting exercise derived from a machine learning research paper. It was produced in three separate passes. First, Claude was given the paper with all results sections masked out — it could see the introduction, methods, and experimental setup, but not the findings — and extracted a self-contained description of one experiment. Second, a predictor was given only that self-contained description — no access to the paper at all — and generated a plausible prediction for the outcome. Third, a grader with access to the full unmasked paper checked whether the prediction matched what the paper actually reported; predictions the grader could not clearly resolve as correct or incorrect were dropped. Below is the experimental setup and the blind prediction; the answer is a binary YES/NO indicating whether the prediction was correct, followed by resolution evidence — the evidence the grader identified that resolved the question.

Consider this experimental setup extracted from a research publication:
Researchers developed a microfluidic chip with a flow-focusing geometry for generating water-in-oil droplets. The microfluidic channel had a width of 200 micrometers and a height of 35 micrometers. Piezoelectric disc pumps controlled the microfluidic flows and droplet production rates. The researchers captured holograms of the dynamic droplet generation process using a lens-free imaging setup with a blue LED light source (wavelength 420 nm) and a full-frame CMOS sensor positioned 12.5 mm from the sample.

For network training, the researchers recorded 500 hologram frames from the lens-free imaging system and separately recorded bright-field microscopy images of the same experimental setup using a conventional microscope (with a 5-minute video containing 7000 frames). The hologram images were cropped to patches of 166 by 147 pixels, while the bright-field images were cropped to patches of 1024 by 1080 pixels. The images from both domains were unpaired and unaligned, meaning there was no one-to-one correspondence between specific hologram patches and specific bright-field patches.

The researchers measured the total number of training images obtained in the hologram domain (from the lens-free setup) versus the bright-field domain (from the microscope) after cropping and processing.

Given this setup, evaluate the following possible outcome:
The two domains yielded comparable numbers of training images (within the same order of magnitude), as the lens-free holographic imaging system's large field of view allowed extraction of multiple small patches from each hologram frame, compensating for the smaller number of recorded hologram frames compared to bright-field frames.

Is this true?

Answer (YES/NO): YES